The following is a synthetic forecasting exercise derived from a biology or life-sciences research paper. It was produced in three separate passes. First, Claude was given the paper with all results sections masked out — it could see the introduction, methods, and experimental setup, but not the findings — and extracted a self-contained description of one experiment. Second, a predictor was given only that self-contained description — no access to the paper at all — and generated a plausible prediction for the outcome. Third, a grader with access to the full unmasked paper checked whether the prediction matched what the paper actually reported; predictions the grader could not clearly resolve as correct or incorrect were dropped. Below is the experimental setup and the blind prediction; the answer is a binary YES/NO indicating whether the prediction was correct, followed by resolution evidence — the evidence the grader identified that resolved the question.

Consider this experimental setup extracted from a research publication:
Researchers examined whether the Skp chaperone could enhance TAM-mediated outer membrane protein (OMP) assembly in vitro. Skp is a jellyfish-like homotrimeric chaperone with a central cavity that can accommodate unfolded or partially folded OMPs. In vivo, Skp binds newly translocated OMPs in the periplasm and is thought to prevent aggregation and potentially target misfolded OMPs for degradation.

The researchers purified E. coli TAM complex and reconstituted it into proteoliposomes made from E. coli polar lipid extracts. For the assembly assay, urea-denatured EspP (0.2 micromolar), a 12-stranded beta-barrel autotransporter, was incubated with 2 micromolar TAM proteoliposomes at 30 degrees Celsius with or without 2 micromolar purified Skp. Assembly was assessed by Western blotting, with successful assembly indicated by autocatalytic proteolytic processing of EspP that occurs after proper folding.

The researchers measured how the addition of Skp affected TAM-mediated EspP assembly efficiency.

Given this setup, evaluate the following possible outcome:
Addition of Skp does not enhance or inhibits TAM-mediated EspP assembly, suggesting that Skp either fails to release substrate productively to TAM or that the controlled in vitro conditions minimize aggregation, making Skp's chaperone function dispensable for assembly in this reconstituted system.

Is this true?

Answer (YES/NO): YES